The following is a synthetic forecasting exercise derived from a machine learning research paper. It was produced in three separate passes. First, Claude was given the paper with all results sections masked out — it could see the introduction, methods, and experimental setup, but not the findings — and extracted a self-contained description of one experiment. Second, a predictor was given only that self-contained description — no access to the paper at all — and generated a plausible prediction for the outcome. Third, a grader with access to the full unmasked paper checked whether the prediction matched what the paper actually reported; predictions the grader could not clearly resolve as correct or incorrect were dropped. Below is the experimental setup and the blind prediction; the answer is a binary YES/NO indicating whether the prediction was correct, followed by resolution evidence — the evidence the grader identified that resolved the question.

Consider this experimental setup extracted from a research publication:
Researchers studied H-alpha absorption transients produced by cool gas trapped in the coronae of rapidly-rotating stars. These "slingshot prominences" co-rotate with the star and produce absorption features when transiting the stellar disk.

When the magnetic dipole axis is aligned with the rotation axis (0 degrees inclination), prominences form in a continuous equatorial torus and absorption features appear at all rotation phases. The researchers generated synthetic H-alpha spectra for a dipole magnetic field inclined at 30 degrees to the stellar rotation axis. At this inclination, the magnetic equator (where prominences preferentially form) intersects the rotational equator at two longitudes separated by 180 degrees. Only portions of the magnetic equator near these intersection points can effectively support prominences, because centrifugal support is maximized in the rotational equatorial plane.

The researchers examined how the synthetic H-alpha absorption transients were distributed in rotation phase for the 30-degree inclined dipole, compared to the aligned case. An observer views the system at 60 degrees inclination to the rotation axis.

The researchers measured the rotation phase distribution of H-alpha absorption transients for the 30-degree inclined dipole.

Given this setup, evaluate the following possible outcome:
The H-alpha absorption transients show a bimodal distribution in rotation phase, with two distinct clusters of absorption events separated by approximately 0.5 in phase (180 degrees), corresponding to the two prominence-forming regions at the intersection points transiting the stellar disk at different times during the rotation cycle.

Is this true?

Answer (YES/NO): YES